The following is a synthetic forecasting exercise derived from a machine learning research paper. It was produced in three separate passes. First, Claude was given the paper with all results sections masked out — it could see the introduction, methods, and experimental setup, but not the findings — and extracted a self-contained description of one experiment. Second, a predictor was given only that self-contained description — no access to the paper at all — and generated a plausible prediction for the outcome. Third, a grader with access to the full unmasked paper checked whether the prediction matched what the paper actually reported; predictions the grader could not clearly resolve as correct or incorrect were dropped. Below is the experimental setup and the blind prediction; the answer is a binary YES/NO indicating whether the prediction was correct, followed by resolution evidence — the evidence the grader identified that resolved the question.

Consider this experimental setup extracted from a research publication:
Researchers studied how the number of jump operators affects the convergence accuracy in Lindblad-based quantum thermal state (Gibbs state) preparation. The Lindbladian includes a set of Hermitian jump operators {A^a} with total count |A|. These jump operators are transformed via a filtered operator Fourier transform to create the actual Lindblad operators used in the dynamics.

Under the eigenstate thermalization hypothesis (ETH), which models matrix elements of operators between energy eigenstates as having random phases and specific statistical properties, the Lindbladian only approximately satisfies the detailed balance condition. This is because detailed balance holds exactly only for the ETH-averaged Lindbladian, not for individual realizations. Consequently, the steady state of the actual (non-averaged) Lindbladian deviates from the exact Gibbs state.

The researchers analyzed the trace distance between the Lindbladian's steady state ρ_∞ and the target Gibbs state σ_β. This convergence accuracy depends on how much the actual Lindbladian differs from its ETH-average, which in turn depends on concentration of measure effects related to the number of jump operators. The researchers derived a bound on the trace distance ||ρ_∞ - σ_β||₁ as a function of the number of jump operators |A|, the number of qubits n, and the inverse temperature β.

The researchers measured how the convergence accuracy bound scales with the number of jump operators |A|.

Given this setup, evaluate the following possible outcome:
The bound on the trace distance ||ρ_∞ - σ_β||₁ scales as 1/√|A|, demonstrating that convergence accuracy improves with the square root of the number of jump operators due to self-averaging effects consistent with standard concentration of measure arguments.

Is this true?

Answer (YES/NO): YES